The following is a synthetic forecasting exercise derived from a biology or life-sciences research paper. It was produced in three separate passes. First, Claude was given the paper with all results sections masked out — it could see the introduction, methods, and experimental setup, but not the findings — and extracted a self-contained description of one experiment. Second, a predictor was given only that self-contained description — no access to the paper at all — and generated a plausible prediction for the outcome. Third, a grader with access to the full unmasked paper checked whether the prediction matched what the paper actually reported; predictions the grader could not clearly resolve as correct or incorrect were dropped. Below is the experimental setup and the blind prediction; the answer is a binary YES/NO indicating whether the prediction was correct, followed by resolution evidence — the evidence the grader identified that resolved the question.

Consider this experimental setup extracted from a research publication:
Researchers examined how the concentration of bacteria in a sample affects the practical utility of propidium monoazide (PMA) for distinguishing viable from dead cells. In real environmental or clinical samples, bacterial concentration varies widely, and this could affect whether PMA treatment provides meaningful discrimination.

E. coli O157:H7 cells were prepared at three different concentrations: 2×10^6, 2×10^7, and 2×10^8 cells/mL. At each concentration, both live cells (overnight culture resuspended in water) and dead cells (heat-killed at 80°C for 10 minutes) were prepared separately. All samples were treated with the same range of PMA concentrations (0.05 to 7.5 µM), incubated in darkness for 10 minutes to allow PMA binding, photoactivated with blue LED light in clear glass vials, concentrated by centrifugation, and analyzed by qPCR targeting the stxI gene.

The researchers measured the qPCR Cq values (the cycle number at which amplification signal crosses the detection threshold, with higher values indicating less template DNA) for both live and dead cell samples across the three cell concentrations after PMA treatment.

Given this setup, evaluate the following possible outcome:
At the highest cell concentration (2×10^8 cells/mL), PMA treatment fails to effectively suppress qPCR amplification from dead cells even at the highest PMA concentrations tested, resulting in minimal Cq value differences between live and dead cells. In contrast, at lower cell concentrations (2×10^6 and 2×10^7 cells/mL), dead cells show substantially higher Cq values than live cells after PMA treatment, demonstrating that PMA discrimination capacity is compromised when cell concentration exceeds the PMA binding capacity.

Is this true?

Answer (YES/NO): NO